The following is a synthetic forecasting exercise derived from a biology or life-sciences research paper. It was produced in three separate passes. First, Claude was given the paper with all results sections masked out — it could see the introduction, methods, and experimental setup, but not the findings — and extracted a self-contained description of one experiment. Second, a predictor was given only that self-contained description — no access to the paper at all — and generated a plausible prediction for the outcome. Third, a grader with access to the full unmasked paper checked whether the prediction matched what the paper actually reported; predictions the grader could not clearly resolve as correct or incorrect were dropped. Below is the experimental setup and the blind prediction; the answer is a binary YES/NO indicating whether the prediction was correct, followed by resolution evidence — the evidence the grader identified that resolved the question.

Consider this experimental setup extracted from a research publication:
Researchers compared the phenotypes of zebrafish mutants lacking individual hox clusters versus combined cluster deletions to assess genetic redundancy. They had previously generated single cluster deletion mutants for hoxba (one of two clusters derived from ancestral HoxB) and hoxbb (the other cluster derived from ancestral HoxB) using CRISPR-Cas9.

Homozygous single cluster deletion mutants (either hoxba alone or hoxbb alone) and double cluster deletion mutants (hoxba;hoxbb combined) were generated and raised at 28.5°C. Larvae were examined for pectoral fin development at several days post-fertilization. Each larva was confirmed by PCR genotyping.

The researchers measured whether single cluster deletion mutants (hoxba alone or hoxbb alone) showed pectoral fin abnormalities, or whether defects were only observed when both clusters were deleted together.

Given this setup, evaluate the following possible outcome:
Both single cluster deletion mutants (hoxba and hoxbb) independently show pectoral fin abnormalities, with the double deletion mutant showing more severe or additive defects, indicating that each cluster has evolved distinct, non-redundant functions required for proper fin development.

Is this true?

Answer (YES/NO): NO